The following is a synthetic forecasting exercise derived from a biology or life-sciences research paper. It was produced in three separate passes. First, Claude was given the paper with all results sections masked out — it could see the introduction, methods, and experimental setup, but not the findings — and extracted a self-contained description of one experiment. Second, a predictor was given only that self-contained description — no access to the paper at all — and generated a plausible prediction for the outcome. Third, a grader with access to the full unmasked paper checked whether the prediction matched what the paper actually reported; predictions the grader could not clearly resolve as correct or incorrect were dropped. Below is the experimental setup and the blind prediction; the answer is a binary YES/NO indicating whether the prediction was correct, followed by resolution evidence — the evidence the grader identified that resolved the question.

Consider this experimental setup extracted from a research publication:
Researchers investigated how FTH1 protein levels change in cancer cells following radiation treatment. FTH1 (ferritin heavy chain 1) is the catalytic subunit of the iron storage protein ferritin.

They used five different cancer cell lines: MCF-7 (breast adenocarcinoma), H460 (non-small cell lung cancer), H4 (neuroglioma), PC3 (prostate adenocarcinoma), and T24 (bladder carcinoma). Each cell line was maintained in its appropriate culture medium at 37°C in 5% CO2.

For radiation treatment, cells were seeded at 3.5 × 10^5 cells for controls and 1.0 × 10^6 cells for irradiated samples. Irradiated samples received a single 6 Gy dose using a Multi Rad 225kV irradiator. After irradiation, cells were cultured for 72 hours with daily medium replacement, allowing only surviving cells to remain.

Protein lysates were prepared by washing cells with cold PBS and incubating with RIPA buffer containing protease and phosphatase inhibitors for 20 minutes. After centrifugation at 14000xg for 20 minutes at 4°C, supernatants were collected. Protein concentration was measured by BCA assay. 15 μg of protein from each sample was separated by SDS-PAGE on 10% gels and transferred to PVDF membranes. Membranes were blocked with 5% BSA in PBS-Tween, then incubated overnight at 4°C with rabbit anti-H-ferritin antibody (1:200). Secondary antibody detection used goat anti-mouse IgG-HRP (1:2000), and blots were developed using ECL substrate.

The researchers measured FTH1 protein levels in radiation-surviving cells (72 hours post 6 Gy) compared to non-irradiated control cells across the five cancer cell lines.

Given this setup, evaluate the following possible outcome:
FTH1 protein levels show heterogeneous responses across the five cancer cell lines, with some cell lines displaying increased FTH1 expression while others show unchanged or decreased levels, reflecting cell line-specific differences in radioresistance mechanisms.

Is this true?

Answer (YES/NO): NO